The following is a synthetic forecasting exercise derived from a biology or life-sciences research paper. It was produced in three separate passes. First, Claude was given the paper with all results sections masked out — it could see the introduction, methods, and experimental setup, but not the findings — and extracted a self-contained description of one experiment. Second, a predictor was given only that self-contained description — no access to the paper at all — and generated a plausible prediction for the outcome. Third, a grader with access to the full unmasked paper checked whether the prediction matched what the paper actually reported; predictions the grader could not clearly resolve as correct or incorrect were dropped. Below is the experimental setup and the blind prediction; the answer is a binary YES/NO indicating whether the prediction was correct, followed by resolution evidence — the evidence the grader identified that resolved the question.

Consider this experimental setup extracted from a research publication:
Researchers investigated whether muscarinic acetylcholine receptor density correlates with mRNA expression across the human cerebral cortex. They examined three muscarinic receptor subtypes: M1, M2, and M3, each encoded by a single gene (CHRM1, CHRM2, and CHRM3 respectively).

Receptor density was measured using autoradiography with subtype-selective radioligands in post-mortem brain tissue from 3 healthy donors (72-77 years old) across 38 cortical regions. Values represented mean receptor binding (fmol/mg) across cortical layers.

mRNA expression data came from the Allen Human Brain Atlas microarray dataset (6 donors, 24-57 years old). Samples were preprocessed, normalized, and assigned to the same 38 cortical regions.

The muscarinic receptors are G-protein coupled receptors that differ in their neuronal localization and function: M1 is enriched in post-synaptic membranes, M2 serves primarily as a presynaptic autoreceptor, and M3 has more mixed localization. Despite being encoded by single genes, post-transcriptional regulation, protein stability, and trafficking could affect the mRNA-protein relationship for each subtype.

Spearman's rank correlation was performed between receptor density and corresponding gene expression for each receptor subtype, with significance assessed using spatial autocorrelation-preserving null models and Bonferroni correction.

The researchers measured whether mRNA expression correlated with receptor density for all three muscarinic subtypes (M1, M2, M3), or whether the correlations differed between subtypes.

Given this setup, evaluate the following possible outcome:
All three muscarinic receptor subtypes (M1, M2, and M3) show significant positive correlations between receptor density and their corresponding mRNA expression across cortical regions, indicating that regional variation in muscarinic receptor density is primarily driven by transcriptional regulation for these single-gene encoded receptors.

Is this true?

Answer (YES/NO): NO